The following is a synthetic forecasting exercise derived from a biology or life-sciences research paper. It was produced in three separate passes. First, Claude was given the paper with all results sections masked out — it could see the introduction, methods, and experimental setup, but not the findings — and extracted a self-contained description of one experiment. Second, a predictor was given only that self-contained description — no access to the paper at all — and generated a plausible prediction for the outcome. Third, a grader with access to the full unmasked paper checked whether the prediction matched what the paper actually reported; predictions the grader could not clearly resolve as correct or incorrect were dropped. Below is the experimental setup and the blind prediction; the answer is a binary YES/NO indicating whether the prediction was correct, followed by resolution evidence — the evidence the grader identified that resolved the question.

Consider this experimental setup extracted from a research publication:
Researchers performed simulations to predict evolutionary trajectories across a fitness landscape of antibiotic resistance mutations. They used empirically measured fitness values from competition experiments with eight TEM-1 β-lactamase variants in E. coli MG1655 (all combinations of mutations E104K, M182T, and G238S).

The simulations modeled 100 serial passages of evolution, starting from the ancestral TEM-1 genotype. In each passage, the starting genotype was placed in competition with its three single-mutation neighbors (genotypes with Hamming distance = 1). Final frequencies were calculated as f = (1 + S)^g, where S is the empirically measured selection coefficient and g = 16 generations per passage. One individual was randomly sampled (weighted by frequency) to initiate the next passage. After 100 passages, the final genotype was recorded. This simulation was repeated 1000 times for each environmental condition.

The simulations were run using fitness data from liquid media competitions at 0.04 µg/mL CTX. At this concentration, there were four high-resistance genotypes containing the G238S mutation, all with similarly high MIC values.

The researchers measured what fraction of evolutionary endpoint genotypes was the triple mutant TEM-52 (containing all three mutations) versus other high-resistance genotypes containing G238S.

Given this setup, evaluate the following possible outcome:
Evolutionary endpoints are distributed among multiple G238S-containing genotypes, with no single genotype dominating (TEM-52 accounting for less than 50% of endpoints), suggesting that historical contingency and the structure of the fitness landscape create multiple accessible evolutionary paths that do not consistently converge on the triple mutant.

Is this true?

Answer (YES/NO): YES